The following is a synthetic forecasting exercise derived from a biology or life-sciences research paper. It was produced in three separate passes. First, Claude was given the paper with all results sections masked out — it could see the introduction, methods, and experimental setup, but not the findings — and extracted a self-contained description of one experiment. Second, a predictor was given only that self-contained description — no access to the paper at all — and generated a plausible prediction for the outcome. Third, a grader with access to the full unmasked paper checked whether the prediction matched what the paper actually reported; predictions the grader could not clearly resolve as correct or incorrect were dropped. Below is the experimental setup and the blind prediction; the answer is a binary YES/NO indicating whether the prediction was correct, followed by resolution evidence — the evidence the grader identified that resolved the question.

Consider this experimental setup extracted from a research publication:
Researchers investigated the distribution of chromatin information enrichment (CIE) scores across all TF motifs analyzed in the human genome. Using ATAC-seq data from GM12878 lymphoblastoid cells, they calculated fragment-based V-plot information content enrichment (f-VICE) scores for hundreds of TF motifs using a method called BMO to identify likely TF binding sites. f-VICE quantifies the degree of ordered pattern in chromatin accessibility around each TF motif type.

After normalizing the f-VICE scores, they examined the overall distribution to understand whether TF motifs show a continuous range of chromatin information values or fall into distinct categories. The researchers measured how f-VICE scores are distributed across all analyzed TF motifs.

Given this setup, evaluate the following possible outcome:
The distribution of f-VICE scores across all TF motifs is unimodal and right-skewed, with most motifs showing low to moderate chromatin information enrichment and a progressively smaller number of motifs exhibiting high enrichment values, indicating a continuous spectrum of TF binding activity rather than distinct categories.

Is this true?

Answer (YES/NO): NO